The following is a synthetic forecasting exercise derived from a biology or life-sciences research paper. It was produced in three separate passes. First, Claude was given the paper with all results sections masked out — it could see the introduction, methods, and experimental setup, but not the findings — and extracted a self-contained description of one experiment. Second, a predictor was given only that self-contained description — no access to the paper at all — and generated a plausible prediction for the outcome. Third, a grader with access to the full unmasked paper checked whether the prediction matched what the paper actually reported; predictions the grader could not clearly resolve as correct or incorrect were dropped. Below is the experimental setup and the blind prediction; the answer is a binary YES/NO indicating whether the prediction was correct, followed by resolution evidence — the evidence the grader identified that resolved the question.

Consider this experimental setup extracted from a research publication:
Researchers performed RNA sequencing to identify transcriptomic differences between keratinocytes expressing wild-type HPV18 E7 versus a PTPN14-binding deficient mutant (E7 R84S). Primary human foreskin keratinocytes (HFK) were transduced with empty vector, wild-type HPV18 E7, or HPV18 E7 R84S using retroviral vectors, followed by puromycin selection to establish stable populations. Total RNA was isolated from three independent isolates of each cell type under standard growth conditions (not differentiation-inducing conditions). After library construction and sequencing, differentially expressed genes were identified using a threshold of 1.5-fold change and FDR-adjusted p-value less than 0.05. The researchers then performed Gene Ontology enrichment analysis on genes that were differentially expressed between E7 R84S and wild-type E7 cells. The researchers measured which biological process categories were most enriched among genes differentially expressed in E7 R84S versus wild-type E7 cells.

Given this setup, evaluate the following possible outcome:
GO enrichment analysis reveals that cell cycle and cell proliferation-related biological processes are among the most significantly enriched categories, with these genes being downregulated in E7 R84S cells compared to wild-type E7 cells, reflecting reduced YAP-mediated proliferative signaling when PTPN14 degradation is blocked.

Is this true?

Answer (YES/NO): NO